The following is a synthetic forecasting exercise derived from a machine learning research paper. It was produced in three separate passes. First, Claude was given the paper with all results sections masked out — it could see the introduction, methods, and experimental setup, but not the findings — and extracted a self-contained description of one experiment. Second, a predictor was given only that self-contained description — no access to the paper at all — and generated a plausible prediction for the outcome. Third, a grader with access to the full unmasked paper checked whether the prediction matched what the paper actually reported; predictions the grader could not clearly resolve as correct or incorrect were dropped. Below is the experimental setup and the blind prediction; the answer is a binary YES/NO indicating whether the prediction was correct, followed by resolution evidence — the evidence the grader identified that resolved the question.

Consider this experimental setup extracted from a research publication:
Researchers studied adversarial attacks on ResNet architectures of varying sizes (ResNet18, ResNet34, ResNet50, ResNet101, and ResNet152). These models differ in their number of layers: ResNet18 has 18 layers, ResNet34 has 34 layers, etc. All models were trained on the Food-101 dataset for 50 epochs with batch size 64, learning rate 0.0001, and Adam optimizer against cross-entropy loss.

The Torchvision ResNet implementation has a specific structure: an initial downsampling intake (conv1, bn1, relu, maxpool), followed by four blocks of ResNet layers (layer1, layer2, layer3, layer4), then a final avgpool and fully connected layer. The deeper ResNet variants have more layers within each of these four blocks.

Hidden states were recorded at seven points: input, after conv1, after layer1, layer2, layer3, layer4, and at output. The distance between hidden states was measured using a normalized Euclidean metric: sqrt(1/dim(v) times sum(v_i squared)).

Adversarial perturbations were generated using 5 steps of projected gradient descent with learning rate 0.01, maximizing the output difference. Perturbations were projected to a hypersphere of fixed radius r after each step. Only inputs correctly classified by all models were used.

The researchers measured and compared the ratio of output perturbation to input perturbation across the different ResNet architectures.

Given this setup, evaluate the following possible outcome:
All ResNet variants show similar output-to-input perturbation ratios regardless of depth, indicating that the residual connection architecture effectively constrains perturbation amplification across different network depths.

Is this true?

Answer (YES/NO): YES